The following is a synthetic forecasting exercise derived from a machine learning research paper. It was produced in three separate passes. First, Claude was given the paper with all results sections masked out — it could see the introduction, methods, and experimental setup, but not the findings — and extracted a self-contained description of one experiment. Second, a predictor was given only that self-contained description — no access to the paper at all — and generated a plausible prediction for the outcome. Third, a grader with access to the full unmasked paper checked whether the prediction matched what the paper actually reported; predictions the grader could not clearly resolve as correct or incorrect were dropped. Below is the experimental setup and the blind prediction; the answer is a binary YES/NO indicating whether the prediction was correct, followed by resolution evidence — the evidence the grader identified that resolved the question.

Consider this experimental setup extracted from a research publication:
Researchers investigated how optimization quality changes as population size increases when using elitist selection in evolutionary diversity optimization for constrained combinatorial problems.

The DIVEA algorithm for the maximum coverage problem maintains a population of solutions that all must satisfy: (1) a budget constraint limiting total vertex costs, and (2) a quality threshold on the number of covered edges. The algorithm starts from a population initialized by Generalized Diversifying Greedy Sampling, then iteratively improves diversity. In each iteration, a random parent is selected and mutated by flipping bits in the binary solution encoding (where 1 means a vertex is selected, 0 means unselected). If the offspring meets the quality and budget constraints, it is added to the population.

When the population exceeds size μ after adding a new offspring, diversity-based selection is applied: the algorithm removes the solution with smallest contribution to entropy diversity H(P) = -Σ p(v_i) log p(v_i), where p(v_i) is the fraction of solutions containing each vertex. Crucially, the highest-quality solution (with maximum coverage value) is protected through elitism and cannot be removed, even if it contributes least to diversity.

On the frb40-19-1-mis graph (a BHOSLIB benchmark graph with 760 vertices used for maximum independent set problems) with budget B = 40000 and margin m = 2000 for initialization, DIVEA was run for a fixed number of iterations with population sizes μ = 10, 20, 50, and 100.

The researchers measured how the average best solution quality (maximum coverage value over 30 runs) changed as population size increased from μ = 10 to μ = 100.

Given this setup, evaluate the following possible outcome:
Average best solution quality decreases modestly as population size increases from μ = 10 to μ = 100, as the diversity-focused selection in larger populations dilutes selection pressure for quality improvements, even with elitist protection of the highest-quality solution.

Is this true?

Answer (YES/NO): YES